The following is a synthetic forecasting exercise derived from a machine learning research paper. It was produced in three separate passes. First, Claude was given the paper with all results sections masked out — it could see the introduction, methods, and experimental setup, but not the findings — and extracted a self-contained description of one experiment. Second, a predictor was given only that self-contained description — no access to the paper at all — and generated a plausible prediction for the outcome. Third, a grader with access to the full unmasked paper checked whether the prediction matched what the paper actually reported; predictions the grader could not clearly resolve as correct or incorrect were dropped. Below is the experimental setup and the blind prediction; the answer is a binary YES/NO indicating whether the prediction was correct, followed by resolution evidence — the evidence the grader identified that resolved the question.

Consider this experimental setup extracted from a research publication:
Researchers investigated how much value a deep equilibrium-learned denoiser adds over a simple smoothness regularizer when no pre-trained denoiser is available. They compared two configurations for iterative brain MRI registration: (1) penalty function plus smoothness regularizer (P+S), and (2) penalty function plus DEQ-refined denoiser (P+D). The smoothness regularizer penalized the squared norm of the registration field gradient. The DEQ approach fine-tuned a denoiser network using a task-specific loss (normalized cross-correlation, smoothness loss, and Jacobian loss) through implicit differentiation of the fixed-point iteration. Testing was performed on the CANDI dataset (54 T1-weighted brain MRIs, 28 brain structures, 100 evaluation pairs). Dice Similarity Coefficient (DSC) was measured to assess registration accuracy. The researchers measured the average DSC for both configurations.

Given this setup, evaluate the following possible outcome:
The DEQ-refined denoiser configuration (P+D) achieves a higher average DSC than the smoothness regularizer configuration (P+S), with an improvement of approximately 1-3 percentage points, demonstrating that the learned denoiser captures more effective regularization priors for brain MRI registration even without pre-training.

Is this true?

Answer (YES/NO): NO